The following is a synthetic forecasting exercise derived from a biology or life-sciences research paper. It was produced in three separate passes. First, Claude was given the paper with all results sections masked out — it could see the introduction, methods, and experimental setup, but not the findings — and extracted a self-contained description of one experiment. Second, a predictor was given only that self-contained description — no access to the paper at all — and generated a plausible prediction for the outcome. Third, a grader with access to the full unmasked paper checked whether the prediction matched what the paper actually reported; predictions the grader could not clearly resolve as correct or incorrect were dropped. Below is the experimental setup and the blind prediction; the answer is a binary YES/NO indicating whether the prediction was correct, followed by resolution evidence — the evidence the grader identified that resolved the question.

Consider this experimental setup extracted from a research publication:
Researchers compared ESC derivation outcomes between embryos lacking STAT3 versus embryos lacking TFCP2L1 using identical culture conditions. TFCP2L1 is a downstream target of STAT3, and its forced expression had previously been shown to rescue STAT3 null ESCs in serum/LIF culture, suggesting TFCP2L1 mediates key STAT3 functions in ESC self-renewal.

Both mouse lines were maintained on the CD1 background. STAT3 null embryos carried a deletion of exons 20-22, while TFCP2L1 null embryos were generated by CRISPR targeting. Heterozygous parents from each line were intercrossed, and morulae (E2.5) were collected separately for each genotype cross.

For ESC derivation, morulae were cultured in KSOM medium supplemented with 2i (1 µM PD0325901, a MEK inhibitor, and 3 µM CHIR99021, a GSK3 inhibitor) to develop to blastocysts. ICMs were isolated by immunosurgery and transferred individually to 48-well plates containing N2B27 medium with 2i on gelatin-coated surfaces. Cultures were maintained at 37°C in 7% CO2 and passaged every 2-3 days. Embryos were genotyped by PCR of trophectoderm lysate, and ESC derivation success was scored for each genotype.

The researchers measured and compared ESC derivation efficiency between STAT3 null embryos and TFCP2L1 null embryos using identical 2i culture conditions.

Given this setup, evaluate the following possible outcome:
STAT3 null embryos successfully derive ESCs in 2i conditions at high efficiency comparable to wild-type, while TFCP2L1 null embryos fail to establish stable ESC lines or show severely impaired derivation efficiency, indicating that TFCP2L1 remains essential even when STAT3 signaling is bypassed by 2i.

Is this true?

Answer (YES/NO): YES